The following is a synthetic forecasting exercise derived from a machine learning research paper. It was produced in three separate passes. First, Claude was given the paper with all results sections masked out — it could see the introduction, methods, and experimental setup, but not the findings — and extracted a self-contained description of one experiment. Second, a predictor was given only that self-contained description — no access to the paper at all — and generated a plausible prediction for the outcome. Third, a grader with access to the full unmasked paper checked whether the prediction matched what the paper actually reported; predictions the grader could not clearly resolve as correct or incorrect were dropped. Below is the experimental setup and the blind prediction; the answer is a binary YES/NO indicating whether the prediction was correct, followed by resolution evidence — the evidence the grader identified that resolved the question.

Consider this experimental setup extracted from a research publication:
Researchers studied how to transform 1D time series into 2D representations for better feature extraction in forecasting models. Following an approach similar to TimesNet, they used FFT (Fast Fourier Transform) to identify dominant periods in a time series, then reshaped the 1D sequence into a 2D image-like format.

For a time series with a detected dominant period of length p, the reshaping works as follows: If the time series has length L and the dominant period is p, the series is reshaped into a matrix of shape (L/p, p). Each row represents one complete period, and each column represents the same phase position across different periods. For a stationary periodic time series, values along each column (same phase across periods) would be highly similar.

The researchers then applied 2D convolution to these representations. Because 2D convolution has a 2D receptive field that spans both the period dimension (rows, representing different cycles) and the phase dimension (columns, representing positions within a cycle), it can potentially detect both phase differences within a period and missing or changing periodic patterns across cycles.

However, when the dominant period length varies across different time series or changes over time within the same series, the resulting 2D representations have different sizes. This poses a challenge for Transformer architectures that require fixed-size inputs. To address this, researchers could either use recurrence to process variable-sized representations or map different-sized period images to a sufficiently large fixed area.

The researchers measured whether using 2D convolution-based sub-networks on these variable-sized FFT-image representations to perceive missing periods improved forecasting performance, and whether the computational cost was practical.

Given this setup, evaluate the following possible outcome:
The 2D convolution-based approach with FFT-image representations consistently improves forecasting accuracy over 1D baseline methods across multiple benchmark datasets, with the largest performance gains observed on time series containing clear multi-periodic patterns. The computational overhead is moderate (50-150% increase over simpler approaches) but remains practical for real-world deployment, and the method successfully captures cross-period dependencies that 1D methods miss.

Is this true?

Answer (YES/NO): NO